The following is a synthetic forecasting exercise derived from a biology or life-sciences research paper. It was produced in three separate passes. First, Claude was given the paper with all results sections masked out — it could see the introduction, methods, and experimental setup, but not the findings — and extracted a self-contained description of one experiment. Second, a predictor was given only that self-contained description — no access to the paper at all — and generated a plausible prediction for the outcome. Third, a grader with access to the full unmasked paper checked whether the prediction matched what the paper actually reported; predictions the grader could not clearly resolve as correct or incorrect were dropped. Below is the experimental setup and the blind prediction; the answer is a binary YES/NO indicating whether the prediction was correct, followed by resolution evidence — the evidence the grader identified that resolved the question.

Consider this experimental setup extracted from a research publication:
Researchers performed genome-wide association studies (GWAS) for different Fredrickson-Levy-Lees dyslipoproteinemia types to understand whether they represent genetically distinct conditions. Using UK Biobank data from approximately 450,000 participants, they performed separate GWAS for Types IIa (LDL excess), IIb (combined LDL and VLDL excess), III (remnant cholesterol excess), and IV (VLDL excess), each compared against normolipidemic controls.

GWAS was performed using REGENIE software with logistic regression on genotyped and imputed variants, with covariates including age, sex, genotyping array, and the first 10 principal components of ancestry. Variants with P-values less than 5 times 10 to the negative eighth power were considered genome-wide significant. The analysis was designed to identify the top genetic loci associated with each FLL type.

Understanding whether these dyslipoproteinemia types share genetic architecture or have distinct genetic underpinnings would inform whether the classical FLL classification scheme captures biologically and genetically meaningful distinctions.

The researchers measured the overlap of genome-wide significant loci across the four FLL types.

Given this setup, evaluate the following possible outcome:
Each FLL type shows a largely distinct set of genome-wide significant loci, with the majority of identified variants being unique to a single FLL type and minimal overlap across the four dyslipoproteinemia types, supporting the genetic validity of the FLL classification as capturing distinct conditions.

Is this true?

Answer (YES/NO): NO